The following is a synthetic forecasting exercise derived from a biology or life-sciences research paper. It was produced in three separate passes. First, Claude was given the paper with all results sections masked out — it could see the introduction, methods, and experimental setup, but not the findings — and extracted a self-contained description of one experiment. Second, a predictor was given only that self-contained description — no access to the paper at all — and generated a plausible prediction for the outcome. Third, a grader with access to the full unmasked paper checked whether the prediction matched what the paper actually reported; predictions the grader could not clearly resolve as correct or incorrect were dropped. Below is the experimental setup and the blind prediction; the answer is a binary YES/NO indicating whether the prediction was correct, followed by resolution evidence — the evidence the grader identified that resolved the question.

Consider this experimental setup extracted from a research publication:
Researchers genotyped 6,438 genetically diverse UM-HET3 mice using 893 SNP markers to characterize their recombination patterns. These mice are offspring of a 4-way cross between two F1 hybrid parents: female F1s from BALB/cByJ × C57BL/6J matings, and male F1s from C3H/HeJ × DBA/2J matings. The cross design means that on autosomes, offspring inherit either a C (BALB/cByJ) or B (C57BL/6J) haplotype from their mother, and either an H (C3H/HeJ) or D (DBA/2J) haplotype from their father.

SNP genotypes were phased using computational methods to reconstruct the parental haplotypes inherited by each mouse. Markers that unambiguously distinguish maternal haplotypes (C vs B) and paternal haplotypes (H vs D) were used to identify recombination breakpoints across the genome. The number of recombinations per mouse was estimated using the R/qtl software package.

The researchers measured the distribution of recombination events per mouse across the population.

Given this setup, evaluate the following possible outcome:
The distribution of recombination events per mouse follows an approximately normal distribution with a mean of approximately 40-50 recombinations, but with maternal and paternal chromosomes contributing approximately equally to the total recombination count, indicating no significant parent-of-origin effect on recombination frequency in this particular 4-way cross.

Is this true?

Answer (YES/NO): NO